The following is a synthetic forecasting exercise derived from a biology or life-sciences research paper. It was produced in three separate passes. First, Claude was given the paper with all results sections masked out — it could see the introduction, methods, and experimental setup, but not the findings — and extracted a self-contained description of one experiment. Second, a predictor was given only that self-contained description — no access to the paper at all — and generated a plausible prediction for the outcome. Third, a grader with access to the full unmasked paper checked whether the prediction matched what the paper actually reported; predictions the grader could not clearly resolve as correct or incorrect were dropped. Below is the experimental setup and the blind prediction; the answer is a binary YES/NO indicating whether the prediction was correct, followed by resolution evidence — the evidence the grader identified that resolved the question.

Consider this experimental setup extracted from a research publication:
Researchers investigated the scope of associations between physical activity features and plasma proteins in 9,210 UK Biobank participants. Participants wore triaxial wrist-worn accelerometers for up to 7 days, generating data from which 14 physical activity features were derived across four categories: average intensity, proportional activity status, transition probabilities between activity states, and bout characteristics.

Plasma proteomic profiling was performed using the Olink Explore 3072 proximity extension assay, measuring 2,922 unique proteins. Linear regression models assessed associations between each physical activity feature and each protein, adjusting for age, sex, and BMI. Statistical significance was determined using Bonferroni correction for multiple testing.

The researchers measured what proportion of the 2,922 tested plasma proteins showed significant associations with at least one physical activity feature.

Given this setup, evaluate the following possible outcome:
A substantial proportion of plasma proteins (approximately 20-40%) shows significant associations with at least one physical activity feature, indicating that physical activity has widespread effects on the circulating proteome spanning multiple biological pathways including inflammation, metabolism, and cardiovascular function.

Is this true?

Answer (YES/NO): YES